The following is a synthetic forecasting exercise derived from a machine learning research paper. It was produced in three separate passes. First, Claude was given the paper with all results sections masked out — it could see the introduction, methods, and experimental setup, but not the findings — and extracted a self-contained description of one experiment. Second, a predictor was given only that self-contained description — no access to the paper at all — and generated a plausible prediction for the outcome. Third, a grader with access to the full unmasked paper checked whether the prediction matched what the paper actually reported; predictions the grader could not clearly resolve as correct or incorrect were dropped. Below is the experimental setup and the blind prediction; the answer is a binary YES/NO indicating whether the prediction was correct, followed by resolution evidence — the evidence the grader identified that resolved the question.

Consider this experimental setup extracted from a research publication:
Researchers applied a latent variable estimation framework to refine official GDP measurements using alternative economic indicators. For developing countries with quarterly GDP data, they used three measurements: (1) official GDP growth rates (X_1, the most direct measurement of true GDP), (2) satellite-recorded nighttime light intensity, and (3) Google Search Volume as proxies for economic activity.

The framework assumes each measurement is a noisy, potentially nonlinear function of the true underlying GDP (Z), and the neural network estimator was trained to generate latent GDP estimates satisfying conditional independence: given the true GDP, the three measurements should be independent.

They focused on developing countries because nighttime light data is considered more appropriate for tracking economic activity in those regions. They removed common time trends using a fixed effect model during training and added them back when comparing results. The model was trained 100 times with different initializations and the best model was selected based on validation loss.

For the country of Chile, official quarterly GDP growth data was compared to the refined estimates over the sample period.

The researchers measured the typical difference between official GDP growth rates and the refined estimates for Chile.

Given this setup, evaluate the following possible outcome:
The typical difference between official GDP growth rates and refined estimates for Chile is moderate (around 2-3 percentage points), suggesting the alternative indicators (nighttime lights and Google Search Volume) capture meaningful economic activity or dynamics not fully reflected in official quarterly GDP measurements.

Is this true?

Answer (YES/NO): NO